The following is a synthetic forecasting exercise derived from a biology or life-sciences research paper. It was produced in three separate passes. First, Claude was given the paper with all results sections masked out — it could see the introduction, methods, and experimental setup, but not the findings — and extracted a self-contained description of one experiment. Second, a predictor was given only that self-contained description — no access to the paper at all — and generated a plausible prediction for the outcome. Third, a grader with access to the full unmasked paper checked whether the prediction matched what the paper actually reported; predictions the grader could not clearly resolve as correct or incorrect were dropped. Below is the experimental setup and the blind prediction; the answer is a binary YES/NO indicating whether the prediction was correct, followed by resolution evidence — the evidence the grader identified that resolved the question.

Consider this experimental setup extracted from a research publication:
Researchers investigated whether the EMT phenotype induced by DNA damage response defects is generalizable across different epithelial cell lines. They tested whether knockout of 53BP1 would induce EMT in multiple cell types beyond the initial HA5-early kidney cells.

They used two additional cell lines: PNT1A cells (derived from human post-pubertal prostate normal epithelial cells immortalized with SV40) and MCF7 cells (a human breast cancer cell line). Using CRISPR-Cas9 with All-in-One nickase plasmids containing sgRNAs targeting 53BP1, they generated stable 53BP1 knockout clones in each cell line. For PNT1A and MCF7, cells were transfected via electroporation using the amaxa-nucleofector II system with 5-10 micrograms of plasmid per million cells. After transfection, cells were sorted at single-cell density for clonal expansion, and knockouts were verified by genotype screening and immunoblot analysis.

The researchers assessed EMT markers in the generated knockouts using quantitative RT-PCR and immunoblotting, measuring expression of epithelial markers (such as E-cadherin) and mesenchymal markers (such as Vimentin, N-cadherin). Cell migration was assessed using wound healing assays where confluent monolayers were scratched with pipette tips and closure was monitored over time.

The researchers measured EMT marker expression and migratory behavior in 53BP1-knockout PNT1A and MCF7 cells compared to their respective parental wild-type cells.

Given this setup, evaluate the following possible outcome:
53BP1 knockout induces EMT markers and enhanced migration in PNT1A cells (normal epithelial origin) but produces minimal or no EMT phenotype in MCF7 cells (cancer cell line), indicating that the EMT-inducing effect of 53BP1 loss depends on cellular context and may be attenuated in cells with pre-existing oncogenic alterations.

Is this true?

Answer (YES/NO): NO